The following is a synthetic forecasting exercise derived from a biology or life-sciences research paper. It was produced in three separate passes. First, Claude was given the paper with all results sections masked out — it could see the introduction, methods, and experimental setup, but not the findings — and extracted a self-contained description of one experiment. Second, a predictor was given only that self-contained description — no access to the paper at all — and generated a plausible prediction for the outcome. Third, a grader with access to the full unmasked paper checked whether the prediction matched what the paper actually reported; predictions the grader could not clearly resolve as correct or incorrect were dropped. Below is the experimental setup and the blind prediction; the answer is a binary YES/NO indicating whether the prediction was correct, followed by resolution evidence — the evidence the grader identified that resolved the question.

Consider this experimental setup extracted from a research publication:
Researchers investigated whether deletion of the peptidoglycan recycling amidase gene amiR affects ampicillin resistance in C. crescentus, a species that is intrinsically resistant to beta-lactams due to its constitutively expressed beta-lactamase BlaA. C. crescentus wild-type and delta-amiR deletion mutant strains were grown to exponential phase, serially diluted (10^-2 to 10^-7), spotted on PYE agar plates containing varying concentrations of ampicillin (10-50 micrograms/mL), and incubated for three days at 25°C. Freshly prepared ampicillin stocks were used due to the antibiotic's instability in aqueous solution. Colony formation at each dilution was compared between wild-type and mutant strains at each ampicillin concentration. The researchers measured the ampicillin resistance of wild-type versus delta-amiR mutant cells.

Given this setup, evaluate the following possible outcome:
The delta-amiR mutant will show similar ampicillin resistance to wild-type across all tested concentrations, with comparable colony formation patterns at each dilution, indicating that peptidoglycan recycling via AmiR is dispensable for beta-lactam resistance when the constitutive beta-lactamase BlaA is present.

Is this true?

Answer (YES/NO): NO